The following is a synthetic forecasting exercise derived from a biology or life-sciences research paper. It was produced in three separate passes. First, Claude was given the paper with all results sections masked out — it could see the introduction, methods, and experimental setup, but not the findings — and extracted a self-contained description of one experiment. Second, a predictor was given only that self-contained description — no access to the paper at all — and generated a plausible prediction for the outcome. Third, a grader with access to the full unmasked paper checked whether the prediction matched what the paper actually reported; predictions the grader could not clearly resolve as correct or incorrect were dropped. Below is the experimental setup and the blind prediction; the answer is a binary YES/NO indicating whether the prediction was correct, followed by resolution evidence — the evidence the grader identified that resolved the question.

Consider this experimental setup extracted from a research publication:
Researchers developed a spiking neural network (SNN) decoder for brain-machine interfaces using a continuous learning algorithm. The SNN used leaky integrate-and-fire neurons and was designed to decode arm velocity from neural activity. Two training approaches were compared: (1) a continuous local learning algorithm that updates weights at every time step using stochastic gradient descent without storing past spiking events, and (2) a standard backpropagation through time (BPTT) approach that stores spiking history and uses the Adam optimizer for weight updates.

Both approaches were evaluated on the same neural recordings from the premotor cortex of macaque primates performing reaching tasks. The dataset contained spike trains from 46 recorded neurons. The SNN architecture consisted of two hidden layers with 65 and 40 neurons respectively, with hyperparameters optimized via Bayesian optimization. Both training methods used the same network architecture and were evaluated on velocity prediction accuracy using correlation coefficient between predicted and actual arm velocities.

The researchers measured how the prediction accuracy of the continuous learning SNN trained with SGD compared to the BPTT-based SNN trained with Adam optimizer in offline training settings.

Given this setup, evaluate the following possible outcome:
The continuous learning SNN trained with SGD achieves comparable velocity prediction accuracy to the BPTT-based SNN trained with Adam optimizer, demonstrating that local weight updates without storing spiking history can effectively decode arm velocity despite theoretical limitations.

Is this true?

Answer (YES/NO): YES